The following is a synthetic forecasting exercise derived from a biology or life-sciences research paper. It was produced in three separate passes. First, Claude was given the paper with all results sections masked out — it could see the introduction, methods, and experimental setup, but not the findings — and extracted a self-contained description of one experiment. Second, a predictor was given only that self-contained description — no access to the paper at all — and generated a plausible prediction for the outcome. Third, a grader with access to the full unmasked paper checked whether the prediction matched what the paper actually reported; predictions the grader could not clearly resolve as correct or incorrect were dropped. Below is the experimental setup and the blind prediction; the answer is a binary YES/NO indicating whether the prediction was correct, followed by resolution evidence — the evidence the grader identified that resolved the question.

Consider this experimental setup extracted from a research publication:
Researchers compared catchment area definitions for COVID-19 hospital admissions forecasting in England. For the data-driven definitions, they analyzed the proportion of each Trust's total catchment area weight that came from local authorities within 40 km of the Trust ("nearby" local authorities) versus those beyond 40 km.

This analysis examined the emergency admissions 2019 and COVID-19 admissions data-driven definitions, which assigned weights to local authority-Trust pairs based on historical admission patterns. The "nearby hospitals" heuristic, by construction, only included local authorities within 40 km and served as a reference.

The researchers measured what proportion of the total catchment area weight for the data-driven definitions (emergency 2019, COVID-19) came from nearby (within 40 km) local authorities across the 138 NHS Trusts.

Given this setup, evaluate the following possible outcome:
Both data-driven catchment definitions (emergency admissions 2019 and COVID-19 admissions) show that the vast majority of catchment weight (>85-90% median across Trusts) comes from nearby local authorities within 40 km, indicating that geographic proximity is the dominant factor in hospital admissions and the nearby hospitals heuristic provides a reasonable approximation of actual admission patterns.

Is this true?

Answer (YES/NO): YES